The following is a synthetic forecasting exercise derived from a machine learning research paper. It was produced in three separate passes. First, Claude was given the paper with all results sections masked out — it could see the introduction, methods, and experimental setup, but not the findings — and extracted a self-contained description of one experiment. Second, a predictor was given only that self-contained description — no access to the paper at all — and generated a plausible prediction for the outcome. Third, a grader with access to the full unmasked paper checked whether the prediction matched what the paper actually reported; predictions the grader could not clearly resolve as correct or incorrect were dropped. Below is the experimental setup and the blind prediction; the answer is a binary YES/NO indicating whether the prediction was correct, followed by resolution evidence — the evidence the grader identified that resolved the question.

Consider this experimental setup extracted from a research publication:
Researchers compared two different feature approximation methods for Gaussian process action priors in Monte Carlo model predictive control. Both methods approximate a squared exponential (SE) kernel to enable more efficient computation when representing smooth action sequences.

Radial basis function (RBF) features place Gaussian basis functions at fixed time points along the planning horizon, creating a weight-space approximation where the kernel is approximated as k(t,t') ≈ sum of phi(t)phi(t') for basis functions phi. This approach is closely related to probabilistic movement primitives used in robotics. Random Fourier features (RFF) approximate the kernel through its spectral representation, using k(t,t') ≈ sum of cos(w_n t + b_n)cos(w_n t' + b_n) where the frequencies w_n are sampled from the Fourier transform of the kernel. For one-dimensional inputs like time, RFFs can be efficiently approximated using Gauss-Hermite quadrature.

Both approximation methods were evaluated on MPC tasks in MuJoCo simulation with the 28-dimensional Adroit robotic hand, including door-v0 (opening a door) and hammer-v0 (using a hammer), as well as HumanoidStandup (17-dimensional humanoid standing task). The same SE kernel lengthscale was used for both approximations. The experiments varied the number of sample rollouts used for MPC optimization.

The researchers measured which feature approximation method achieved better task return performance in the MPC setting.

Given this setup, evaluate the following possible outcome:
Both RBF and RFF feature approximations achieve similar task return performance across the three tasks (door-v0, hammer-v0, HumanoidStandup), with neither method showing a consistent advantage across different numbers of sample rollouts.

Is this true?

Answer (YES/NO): NO